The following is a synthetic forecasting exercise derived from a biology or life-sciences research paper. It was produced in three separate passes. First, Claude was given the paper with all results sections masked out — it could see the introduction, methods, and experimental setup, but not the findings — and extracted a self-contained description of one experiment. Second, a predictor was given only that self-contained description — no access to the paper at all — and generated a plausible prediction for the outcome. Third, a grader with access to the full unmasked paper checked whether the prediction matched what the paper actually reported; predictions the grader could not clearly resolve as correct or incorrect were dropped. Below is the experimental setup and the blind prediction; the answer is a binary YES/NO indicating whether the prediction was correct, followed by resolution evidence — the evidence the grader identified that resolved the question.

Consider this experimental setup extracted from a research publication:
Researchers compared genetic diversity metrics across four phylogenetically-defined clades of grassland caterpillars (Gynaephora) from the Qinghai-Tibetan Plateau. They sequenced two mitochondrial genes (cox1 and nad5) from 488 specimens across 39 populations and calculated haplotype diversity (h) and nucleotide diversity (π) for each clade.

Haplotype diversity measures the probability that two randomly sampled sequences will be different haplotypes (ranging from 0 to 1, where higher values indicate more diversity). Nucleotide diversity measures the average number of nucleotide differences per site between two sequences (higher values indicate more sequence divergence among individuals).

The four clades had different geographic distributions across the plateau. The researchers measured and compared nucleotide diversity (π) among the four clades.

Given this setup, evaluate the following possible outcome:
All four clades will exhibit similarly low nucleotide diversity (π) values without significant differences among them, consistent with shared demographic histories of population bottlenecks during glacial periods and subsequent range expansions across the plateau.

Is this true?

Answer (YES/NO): NO